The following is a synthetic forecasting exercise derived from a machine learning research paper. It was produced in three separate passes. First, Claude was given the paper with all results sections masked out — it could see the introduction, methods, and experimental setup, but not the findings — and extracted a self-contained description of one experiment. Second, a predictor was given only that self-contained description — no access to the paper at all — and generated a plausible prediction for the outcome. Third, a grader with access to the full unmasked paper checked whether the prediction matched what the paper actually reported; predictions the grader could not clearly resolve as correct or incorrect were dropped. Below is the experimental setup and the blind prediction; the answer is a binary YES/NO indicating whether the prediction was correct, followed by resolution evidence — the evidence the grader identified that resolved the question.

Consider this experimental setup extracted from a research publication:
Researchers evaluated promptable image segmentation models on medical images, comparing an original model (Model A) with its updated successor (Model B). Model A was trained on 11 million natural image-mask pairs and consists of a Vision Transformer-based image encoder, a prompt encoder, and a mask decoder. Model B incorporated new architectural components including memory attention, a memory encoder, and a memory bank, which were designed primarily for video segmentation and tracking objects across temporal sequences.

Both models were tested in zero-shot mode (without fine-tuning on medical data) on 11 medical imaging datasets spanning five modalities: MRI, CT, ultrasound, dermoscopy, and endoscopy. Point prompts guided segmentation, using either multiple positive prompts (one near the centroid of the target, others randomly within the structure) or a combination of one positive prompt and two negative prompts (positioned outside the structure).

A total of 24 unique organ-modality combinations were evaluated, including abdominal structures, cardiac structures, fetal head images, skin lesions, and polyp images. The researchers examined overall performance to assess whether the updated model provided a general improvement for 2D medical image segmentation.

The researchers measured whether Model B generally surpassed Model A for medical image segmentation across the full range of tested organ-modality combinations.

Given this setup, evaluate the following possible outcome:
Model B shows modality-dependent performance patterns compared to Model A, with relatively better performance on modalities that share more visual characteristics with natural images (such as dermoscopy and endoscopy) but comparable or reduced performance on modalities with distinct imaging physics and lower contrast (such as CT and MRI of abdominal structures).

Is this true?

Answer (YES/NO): NO